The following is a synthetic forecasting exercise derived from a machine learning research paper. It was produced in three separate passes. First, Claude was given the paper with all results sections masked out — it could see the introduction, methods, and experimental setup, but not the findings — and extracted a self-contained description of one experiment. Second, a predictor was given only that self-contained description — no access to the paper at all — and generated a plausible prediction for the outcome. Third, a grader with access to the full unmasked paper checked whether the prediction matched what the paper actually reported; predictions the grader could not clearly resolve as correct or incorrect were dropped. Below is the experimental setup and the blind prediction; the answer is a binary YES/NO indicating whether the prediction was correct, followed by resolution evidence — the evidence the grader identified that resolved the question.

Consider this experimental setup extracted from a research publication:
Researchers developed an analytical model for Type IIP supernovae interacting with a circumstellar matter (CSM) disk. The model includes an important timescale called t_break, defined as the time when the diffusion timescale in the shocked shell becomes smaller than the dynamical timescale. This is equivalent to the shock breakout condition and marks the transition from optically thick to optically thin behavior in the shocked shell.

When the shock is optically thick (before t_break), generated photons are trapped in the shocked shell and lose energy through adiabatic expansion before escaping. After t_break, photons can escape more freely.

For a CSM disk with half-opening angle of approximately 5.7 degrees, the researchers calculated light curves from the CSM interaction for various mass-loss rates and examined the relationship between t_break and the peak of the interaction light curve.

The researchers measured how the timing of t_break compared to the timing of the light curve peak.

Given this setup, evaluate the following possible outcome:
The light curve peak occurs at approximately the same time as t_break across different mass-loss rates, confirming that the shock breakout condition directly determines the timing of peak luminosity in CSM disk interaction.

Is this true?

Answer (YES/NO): YES